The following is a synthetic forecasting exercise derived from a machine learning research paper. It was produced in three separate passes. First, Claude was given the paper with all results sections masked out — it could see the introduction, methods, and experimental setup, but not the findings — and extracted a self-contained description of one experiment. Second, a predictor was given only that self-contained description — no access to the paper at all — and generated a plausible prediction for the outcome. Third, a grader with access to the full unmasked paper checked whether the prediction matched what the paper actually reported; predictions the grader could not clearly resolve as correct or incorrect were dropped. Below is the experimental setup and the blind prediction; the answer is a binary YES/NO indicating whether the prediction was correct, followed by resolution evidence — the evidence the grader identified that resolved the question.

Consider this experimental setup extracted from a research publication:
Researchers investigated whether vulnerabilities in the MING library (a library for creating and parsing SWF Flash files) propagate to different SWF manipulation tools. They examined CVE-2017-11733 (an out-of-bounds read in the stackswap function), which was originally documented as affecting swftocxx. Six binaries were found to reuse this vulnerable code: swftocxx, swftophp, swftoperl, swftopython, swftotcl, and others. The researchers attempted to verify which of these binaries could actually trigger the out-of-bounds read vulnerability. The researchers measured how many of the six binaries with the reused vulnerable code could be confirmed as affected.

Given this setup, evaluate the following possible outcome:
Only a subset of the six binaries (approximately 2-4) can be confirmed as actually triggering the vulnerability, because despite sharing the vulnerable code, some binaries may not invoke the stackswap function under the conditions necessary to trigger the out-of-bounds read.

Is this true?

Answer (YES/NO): YES